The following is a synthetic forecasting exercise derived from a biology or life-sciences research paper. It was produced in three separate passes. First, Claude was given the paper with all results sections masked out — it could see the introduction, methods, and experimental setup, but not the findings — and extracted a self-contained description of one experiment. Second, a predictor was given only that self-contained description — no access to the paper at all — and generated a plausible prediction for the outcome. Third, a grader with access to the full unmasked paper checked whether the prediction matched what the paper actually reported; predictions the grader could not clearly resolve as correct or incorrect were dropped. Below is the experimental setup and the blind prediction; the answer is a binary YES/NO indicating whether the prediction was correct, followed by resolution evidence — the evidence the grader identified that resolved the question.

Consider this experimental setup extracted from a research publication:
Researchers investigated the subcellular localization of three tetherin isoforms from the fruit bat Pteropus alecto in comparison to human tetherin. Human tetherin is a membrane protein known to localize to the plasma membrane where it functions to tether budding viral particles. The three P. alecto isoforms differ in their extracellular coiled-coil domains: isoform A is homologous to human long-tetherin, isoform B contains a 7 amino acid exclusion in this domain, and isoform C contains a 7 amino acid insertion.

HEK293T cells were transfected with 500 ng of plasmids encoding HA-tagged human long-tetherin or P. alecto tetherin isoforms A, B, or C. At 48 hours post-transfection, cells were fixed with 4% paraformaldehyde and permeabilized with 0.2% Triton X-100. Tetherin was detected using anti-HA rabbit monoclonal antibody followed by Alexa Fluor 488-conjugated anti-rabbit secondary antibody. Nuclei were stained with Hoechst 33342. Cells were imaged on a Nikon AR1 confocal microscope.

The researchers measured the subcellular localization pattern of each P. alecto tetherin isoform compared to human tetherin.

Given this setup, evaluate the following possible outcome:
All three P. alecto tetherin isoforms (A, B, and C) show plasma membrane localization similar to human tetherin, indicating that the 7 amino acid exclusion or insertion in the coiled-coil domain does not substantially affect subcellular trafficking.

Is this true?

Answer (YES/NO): NO